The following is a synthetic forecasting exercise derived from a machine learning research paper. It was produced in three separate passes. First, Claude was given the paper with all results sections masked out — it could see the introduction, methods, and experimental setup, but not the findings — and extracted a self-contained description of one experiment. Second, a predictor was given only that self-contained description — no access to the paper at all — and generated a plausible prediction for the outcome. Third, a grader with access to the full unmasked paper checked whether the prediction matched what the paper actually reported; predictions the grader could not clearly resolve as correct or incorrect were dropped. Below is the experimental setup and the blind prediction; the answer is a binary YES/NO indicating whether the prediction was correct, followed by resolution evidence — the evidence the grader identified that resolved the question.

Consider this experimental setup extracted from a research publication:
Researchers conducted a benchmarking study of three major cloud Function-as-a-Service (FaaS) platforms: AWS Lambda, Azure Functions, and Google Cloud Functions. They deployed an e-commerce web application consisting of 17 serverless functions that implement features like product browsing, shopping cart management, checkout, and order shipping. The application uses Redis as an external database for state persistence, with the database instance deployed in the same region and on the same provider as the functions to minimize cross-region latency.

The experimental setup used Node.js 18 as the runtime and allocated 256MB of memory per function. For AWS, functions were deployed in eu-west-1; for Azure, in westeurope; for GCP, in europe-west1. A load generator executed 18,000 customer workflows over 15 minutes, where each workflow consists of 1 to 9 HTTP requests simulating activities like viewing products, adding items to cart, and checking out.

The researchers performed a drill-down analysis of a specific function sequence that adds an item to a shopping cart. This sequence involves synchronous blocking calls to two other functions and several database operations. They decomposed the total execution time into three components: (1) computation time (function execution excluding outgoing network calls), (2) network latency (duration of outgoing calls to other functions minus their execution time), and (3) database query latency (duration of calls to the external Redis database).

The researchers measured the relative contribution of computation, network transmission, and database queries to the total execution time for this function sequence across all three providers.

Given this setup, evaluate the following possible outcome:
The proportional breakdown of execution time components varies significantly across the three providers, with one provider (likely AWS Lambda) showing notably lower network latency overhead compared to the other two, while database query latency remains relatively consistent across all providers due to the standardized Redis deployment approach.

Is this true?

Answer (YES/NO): NO